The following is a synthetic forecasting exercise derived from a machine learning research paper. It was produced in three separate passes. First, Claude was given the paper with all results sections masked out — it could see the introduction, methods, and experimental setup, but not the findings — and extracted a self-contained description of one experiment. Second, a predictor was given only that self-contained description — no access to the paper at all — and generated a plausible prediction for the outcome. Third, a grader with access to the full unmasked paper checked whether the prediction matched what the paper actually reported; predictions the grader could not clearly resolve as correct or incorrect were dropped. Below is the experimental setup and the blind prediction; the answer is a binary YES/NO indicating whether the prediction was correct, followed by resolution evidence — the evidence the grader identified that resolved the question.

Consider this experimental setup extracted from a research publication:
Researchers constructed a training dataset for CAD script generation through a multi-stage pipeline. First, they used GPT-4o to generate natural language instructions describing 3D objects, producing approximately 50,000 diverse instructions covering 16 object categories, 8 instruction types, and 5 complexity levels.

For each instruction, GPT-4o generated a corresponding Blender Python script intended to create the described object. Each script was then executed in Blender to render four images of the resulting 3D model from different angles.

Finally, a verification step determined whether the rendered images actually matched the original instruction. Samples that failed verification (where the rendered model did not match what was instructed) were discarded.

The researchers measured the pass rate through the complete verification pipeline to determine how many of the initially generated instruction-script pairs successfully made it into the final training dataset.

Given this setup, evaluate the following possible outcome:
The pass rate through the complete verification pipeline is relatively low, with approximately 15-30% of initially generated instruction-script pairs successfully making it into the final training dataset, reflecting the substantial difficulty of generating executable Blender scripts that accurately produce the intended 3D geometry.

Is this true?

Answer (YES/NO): YES